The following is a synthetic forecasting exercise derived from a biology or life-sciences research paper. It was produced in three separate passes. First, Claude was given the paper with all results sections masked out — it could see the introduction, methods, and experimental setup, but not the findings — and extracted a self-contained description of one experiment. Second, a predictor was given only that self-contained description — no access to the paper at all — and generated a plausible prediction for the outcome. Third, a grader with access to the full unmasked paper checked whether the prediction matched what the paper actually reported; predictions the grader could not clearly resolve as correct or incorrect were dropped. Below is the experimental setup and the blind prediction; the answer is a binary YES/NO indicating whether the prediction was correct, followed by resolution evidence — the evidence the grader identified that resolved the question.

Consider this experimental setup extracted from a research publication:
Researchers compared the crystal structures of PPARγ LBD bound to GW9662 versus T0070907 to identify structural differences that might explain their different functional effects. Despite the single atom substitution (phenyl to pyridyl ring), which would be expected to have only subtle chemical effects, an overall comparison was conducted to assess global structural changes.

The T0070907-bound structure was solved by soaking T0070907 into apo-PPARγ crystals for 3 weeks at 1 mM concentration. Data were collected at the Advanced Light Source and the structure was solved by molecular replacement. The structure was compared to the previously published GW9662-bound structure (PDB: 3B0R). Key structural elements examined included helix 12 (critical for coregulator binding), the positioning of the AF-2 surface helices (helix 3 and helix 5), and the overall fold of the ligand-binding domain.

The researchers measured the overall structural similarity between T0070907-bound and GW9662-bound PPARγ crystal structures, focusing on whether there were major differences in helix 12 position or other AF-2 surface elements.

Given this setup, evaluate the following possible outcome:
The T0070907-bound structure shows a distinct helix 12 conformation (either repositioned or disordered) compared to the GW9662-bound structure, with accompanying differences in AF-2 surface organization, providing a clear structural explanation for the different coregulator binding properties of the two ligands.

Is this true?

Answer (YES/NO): NO